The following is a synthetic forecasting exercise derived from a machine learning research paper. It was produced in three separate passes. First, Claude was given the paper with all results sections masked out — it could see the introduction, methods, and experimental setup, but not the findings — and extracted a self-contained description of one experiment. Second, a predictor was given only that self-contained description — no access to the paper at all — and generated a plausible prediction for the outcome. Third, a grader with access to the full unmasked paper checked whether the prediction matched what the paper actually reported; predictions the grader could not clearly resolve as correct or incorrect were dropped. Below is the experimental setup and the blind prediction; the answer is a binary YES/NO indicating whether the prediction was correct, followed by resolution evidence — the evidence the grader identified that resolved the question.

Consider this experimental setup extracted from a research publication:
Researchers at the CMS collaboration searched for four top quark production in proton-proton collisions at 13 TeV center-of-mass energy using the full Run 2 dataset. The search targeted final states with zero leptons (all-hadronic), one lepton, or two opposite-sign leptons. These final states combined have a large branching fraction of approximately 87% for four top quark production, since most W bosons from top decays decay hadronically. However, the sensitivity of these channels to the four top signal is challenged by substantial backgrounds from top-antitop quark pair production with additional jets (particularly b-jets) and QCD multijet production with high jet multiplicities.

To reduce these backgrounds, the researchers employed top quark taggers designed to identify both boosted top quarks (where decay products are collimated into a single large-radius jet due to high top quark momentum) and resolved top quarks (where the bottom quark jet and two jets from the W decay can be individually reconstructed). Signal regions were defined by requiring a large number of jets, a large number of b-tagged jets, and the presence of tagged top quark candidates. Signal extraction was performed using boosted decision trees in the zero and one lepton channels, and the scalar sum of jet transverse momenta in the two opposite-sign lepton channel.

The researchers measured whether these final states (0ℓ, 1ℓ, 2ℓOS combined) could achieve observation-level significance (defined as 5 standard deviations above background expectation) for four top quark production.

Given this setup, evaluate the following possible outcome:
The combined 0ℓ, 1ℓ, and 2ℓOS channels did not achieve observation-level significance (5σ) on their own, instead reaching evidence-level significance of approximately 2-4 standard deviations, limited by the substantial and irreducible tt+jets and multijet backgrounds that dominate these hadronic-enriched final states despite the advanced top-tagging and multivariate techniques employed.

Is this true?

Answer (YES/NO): YES